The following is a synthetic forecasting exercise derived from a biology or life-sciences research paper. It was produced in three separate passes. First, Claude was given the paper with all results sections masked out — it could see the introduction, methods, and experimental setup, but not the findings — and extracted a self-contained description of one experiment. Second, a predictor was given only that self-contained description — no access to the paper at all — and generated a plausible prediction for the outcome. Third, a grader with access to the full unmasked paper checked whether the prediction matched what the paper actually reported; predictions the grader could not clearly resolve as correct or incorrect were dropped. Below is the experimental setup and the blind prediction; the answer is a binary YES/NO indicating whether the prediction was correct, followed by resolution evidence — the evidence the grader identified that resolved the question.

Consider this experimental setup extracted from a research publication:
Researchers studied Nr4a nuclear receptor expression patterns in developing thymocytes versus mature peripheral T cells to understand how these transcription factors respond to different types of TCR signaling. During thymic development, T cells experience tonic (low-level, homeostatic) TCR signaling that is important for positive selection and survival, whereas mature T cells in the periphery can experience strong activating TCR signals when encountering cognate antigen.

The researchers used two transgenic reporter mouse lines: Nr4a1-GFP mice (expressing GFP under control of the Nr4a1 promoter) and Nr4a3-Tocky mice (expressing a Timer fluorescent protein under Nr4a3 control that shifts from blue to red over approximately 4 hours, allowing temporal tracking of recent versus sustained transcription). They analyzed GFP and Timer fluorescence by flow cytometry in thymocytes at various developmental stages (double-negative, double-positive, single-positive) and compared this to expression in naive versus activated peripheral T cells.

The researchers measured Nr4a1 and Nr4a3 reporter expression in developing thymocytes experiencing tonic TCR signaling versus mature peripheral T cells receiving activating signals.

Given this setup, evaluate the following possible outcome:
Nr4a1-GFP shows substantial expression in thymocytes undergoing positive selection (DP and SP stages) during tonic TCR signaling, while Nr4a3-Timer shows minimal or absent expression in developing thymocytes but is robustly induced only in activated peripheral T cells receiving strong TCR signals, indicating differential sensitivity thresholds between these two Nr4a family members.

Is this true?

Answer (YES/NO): NO